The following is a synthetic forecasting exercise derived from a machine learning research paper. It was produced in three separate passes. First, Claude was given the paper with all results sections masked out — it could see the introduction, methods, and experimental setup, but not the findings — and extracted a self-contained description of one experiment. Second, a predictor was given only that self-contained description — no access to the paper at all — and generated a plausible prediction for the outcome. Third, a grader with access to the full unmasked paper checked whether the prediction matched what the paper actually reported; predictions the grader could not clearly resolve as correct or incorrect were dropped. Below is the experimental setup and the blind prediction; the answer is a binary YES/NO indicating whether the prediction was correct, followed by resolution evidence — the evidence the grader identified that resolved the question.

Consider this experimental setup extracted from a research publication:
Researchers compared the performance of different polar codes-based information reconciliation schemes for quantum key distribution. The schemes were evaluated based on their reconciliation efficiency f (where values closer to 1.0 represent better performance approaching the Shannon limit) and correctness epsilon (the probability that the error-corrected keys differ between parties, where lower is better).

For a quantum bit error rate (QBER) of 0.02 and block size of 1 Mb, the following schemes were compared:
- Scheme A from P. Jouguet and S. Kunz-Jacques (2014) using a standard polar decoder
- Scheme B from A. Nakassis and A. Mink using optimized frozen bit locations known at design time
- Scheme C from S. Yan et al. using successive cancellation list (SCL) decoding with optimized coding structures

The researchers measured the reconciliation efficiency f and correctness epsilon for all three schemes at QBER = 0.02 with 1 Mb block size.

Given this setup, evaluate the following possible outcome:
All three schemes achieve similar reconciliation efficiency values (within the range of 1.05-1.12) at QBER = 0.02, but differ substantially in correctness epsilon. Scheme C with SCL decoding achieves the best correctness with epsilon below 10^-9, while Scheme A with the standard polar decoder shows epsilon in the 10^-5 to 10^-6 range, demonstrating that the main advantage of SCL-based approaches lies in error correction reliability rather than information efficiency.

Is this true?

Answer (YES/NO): NO